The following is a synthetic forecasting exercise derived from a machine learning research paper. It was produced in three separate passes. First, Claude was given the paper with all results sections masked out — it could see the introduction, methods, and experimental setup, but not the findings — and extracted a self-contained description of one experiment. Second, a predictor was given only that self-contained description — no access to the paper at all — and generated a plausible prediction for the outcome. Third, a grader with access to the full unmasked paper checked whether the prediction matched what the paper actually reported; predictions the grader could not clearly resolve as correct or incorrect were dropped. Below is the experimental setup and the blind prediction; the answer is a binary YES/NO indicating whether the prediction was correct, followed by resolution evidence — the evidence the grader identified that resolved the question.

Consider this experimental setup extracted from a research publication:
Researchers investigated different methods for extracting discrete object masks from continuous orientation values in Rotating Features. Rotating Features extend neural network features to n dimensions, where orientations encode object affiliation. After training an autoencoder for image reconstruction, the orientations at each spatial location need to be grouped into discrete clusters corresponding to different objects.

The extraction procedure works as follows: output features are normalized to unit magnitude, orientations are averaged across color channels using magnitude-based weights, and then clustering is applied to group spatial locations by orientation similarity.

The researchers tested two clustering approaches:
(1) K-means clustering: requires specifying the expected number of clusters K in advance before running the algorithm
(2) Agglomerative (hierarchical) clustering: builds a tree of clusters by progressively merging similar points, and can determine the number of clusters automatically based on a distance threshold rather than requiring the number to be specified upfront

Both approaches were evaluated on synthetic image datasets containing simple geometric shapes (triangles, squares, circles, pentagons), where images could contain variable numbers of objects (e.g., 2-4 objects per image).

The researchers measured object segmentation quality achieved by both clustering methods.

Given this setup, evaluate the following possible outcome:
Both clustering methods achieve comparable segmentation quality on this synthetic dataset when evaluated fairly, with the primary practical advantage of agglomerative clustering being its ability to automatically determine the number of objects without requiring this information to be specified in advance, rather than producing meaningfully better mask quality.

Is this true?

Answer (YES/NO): YES